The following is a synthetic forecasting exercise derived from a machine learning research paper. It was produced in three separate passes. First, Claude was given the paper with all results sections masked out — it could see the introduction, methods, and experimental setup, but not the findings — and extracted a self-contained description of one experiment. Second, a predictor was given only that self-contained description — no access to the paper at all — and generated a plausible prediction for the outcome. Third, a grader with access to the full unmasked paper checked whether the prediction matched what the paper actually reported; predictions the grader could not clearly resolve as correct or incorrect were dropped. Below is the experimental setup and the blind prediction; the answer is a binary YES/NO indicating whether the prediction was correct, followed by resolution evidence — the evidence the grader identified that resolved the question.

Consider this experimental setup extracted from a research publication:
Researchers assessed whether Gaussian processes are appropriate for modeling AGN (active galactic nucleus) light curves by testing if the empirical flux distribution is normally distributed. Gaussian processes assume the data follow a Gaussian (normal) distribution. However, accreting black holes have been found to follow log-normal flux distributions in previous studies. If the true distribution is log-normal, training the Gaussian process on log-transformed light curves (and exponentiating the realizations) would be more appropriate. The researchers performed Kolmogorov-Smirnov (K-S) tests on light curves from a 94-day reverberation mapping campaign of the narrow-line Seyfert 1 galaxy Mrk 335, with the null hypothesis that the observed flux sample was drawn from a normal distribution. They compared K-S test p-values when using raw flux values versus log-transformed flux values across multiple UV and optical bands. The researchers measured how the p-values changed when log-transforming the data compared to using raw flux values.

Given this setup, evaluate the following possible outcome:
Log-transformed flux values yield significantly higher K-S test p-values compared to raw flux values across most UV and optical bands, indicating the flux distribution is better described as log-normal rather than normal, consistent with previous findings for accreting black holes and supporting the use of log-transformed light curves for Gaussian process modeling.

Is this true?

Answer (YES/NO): YES